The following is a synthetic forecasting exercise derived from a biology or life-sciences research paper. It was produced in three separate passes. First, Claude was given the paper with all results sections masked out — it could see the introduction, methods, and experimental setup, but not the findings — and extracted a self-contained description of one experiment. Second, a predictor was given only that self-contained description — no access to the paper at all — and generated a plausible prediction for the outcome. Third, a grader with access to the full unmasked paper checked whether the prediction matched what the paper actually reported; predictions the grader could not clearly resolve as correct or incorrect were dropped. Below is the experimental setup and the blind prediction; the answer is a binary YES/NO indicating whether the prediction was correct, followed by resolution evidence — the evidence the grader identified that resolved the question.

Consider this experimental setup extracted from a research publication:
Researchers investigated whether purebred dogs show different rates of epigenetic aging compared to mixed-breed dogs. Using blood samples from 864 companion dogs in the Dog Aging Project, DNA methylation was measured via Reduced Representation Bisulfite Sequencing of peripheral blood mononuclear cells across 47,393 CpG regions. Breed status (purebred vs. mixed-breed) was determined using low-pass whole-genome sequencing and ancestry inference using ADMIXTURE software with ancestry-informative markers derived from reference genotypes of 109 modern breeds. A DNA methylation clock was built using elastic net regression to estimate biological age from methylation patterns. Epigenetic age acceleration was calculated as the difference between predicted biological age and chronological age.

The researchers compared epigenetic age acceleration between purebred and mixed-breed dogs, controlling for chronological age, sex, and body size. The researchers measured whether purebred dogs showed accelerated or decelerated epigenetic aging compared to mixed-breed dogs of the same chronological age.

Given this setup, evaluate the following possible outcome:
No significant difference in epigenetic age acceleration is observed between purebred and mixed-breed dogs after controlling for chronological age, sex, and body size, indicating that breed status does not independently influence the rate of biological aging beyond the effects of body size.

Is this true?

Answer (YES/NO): YES